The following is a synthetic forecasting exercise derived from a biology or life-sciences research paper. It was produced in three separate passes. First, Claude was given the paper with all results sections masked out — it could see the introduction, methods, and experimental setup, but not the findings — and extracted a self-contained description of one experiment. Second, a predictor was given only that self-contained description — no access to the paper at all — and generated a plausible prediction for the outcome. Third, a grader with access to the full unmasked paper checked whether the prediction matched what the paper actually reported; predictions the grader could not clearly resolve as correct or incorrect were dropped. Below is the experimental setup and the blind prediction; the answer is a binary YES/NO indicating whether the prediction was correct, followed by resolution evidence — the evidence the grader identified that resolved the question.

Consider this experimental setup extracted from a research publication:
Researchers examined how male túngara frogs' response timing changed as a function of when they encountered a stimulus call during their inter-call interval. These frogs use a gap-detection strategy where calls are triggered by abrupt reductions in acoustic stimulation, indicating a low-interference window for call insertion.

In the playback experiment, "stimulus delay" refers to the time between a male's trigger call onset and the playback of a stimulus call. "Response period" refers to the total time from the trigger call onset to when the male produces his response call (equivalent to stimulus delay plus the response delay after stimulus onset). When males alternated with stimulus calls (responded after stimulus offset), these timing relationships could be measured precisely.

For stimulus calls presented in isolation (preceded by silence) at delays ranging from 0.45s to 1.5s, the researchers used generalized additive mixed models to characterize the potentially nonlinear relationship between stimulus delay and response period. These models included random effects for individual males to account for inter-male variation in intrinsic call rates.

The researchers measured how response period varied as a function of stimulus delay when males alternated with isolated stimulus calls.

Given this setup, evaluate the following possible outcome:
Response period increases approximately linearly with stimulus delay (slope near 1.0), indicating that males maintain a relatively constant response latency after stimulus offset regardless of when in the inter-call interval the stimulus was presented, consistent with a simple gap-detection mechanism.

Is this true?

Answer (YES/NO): YES